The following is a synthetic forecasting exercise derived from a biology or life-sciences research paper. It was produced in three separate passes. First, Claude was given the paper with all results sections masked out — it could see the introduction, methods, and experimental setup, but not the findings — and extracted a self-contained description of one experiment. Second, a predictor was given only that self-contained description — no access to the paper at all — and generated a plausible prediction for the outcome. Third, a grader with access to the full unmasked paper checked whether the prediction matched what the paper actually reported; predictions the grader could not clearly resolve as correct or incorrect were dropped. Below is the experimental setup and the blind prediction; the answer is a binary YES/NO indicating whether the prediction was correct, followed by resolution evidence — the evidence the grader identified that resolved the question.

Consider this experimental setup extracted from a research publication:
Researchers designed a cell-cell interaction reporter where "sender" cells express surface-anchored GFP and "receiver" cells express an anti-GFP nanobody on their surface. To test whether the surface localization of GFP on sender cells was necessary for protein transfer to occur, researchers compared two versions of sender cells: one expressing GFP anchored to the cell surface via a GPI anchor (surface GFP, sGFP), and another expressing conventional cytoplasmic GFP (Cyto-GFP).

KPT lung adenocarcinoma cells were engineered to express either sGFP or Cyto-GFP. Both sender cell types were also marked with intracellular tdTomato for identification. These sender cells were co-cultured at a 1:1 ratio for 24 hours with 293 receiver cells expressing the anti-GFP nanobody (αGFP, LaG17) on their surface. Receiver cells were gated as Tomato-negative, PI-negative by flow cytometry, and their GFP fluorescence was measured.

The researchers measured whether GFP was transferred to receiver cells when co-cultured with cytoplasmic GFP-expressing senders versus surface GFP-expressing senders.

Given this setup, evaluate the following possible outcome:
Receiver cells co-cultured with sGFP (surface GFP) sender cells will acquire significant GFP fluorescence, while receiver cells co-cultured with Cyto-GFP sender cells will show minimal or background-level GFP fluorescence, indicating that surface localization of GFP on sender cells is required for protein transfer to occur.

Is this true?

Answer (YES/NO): YES